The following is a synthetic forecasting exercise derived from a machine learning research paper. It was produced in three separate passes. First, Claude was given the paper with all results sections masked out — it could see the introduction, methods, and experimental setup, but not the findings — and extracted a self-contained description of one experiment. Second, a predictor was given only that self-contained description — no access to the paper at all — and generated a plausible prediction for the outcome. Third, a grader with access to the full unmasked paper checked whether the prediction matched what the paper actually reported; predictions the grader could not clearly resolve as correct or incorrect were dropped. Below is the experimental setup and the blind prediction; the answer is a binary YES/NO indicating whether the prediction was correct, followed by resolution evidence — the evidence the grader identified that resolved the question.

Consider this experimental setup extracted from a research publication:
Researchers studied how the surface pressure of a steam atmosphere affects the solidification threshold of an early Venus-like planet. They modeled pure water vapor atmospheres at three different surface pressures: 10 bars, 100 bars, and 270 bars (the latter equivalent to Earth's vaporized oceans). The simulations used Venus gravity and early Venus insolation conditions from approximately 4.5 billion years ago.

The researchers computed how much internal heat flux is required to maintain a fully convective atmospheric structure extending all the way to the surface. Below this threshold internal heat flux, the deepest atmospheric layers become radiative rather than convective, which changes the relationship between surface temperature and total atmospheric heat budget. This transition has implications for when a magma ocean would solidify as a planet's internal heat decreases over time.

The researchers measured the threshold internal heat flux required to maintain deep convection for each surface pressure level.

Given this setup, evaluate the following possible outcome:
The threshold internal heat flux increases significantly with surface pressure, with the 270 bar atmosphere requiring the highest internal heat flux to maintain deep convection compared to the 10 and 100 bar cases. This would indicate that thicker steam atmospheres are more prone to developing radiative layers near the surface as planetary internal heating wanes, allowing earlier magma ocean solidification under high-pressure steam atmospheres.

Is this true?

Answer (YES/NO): NO